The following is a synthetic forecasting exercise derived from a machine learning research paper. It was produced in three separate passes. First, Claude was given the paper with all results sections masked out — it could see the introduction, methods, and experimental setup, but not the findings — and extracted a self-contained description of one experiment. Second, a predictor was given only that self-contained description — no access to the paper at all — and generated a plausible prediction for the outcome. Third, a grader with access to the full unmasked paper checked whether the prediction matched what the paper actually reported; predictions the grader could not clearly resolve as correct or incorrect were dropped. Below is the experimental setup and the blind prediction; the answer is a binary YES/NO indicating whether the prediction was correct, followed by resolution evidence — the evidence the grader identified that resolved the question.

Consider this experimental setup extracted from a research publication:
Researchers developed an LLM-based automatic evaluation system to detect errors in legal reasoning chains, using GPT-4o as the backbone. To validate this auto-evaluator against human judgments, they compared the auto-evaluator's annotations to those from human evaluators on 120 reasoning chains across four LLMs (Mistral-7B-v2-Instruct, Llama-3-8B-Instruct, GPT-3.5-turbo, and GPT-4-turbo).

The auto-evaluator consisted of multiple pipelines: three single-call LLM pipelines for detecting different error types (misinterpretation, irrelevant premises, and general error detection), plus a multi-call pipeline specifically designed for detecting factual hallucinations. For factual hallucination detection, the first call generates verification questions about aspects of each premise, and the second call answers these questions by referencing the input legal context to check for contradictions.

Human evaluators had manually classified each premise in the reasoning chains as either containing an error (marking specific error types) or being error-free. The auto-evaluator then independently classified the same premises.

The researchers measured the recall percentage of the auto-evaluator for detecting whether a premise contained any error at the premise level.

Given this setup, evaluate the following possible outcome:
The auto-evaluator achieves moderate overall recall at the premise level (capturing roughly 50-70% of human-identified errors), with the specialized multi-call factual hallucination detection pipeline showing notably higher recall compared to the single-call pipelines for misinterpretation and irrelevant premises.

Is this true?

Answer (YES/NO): NO